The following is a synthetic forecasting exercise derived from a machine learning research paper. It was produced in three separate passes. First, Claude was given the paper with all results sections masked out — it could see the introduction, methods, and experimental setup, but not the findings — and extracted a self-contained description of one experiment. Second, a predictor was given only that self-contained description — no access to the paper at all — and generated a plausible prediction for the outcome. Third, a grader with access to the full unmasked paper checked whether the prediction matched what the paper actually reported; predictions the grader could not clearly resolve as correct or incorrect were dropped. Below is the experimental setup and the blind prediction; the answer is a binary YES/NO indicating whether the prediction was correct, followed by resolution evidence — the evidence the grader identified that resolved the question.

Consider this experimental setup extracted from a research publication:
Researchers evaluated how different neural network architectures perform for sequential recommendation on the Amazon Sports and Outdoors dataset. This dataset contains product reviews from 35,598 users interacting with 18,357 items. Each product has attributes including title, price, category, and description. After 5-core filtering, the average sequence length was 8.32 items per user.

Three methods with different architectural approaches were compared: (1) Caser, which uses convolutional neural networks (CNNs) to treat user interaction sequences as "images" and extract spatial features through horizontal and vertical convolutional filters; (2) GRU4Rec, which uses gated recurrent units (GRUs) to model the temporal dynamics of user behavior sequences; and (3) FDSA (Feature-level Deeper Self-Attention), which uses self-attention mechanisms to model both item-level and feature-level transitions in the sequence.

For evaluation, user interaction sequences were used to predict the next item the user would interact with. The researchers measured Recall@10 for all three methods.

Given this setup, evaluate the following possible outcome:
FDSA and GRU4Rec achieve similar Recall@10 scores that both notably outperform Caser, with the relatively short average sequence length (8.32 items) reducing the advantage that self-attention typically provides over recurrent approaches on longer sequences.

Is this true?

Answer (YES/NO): NO